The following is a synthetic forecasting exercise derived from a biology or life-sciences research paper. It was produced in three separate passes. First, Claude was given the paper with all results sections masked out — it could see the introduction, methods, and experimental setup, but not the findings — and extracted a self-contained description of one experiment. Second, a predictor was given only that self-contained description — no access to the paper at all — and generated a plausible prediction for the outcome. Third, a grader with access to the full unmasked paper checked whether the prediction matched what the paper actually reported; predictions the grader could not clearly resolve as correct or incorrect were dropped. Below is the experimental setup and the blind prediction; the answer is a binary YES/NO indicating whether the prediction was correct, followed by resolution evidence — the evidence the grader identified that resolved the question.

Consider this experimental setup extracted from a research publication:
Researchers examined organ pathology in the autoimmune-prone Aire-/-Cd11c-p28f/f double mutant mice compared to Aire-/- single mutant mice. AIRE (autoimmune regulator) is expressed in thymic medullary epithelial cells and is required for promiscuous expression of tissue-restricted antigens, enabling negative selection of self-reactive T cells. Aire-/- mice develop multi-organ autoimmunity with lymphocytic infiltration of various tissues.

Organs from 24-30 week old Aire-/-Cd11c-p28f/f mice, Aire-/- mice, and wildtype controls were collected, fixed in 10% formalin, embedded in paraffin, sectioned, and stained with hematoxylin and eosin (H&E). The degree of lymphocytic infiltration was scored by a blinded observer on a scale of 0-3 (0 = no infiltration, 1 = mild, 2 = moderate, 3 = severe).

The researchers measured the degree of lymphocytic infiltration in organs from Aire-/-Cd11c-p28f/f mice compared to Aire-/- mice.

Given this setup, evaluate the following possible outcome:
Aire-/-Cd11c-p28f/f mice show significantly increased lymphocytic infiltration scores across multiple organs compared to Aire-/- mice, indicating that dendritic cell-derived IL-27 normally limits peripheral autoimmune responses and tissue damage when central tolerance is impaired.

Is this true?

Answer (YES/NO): YES